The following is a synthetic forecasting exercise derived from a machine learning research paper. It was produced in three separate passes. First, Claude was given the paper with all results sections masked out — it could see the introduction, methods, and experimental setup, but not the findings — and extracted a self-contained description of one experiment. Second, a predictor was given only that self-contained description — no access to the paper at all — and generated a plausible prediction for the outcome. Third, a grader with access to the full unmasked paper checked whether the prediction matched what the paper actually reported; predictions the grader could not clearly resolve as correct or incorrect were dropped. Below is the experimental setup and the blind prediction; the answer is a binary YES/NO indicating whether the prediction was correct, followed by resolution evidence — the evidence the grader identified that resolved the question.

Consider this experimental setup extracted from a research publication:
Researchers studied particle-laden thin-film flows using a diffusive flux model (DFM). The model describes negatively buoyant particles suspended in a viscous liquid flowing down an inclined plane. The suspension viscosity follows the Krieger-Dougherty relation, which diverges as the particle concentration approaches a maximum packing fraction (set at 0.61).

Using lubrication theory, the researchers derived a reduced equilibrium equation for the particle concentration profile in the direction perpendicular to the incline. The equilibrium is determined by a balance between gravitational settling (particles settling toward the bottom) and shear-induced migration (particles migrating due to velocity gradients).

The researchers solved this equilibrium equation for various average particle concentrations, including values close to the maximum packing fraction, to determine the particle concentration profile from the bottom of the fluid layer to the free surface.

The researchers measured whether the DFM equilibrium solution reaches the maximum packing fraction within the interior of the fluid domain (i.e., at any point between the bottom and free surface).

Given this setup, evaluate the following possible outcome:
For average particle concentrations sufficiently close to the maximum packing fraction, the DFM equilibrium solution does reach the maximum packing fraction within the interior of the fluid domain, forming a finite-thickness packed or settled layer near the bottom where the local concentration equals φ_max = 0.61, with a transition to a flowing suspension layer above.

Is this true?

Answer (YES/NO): NO